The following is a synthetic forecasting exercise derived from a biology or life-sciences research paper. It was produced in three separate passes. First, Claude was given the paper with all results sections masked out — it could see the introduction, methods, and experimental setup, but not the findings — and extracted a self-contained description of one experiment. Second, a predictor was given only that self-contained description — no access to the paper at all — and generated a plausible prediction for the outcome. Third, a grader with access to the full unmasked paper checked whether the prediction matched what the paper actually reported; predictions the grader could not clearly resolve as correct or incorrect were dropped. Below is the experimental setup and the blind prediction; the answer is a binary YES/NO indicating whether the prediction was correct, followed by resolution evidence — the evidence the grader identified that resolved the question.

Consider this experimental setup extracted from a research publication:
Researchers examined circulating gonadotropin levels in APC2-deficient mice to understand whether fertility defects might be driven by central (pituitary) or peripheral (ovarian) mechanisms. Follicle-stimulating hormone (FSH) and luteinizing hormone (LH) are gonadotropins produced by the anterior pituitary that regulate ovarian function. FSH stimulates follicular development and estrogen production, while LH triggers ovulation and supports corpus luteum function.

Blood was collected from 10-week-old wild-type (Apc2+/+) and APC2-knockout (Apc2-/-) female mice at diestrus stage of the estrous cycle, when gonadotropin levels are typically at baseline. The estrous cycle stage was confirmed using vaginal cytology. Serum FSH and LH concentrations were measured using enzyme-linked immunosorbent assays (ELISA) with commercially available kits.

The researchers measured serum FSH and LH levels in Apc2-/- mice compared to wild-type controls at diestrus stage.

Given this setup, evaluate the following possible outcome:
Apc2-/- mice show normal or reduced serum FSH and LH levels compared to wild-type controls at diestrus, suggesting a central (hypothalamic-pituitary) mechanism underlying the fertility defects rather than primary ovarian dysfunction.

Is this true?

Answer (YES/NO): NO